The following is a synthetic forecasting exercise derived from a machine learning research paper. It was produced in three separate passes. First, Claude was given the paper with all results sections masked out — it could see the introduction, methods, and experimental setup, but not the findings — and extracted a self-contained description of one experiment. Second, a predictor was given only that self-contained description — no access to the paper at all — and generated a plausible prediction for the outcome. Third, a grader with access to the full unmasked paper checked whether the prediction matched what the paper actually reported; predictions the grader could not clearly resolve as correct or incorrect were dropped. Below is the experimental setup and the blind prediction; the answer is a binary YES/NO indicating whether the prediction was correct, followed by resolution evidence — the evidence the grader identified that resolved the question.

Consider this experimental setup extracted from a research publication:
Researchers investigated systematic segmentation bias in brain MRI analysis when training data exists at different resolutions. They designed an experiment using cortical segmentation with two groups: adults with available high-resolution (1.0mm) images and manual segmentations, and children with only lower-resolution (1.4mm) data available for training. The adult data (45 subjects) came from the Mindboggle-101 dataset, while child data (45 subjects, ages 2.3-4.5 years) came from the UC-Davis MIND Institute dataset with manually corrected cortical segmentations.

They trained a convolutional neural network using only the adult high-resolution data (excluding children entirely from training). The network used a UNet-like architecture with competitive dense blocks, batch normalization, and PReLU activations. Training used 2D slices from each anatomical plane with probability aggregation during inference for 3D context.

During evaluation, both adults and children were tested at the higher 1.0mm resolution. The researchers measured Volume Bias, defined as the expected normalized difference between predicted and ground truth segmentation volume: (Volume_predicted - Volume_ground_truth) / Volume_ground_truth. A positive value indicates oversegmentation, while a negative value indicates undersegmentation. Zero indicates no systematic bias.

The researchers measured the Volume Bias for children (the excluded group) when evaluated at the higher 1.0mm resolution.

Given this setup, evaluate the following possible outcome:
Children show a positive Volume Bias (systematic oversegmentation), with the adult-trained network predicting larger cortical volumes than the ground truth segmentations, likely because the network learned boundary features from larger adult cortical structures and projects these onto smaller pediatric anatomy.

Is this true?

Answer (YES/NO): NO